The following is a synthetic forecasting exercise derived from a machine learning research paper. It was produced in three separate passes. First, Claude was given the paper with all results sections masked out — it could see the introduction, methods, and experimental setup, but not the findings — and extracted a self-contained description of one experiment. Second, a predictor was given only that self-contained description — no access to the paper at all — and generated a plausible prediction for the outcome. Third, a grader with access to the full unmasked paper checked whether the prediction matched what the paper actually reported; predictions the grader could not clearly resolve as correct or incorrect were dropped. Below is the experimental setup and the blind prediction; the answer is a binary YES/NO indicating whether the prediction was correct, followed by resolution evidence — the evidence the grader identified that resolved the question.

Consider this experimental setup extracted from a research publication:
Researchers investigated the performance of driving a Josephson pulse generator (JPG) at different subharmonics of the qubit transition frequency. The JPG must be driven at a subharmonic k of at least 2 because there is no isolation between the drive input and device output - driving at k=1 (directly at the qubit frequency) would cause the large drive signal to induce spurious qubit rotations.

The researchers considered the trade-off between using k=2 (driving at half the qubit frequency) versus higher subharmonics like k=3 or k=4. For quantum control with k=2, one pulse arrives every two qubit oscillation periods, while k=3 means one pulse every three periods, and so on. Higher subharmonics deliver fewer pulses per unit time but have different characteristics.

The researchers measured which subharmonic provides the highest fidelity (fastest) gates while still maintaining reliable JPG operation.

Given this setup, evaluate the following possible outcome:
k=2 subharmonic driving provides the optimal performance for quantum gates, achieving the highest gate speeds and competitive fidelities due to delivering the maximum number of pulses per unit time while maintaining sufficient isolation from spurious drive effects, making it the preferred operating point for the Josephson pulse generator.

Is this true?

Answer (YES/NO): YES